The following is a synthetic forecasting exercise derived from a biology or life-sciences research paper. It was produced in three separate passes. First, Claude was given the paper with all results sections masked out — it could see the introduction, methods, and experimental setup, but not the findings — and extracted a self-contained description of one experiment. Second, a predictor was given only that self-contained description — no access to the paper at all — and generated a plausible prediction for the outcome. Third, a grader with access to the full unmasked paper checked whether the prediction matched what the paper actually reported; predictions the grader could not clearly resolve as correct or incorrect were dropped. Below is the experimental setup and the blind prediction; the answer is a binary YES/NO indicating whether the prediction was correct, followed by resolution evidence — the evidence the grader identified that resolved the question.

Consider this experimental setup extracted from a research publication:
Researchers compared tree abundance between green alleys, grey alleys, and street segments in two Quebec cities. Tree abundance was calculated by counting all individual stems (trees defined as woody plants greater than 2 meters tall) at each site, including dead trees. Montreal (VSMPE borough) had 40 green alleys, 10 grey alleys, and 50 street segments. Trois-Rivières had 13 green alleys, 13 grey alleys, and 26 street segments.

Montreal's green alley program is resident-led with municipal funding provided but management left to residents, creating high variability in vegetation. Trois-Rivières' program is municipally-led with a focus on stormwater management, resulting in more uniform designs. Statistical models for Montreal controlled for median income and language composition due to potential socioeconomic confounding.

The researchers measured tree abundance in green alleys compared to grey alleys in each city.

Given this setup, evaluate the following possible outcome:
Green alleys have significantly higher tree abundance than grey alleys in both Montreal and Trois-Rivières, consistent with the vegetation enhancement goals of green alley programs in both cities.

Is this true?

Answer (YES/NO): NO